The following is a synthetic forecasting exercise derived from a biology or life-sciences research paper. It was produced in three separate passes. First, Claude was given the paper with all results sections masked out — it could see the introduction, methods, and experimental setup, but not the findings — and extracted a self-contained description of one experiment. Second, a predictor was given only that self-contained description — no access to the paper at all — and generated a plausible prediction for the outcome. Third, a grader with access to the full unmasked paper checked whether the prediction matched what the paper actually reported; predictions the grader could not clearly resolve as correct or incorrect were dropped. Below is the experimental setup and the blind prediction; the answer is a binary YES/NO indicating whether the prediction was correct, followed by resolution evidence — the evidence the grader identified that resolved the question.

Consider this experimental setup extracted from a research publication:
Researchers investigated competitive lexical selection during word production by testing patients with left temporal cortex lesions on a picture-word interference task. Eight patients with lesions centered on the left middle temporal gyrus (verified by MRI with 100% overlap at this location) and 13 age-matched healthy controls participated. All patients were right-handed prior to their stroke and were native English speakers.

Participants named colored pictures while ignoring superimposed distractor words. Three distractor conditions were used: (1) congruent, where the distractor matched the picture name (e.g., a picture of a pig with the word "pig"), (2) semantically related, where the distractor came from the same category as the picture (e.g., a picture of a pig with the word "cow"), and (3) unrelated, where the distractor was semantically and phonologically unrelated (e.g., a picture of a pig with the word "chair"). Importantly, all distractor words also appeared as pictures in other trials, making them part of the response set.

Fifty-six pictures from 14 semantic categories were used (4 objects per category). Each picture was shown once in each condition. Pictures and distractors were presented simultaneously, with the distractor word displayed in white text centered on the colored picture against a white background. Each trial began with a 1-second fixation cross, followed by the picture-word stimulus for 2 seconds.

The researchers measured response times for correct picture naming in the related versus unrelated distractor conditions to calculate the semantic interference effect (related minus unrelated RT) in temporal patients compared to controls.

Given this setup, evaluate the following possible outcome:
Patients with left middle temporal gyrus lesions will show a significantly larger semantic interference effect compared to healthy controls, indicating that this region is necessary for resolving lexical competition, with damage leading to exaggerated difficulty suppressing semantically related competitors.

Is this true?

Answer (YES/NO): NO